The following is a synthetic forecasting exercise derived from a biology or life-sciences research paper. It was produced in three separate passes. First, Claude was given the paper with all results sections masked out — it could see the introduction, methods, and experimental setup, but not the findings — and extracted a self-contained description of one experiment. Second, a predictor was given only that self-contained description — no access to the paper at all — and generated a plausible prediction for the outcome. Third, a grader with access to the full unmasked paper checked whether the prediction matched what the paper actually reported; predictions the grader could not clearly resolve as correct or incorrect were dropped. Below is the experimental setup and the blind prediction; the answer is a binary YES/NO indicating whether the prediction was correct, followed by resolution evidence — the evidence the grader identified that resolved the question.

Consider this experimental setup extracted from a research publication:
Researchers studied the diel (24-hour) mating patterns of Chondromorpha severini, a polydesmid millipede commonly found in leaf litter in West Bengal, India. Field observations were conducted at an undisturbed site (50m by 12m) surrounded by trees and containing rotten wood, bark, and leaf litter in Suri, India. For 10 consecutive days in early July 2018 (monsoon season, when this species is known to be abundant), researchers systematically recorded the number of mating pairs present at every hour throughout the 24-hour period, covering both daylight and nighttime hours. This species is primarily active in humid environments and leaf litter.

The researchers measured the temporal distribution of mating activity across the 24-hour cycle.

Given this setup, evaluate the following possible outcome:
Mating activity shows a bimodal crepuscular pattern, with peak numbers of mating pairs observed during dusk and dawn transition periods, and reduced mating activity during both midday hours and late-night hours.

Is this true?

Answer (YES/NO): NO